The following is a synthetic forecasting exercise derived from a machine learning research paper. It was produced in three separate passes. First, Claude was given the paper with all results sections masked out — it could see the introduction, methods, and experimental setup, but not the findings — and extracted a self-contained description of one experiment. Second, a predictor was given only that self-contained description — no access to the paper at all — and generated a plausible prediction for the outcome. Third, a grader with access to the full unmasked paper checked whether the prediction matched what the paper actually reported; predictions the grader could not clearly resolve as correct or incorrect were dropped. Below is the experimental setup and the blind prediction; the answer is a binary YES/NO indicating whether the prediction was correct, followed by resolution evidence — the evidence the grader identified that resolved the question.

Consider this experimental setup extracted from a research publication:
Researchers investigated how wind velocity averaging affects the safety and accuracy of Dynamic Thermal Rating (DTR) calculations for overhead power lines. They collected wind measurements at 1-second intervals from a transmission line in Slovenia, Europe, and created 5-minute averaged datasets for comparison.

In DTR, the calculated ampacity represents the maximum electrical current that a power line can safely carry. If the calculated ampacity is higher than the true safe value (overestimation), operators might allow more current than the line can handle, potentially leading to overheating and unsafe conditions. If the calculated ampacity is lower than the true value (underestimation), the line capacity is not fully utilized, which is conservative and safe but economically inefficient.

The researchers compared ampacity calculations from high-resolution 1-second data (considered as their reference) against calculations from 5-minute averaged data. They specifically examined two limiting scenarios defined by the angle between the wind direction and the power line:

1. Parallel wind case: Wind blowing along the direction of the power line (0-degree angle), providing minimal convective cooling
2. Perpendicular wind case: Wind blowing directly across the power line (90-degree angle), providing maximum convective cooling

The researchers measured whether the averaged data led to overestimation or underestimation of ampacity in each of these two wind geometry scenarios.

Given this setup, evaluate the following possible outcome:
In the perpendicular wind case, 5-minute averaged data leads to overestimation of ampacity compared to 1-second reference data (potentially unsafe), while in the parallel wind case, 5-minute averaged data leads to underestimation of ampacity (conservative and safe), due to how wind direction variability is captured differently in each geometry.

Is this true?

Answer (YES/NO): YES